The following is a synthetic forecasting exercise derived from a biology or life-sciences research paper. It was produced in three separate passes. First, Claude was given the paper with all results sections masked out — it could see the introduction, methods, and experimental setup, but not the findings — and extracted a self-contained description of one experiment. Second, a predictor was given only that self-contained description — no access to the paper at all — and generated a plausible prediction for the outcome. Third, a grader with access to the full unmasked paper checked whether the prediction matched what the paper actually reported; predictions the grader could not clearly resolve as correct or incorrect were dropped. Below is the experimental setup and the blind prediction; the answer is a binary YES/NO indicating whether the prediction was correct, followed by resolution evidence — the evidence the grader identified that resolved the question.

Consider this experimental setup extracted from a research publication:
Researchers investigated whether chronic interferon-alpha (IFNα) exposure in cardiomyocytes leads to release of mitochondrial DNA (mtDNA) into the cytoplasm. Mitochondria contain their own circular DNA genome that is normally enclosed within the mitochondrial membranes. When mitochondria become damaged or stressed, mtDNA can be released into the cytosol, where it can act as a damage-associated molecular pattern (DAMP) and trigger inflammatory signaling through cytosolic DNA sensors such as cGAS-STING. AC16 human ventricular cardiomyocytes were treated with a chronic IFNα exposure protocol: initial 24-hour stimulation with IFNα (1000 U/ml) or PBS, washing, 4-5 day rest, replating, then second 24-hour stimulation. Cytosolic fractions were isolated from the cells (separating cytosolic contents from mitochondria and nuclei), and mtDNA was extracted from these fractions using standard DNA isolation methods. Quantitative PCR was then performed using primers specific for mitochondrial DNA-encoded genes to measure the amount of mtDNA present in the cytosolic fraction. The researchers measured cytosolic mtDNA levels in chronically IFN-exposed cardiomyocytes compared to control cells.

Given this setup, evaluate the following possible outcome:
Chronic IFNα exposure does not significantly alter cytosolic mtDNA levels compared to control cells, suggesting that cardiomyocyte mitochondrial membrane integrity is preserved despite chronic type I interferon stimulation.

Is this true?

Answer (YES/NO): NO